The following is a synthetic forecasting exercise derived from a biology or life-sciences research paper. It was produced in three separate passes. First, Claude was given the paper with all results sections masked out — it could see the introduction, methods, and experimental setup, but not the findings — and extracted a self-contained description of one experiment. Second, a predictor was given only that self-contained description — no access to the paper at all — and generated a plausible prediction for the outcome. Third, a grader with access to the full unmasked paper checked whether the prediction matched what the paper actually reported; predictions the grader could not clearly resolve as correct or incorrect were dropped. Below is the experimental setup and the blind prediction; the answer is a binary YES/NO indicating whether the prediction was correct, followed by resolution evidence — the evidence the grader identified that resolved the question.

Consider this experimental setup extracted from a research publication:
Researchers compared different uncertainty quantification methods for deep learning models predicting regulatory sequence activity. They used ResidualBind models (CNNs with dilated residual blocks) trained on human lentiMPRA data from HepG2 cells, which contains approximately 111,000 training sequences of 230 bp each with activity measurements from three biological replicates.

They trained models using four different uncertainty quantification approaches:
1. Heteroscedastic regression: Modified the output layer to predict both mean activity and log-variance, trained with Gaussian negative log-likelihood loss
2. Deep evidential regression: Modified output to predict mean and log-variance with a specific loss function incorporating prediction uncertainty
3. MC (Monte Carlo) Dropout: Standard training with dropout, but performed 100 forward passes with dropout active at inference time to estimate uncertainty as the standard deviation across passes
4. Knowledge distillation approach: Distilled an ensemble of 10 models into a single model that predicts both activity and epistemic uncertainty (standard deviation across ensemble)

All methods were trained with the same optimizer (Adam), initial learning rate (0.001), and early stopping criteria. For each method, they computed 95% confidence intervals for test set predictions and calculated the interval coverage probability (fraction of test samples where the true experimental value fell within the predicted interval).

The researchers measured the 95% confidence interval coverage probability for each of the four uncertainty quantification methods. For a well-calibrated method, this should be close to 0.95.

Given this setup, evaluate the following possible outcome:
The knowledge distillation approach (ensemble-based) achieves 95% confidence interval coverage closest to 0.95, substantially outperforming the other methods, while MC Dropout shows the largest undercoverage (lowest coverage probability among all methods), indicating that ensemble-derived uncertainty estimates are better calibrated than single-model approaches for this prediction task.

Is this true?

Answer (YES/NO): NO